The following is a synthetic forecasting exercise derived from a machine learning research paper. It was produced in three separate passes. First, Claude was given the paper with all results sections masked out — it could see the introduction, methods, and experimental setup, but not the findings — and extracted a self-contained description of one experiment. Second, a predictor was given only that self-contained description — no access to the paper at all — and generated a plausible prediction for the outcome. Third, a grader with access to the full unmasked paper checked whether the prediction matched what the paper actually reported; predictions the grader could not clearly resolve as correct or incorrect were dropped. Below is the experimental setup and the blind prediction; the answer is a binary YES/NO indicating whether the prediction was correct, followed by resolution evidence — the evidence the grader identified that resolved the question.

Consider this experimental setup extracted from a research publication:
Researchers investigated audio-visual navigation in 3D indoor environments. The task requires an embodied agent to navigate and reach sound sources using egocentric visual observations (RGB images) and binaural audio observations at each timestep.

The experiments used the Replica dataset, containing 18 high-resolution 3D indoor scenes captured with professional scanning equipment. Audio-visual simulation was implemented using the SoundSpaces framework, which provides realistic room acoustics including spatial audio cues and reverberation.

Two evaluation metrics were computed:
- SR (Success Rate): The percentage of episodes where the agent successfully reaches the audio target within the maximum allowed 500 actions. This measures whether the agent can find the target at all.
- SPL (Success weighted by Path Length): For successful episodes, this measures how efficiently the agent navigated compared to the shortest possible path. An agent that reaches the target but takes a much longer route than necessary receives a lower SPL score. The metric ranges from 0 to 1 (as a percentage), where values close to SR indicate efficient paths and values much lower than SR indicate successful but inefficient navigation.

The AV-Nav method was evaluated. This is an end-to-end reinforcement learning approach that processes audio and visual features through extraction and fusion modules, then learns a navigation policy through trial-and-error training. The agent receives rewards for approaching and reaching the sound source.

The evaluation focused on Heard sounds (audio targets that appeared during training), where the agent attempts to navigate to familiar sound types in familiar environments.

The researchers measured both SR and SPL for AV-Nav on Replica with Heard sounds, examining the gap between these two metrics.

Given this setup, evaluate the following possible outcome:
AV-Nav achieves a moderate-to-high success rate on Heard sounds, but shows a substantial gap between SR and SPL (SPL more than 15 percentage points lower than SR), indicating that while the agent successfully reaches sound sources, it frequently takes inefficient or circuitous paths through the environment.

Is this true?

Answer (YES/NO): YES